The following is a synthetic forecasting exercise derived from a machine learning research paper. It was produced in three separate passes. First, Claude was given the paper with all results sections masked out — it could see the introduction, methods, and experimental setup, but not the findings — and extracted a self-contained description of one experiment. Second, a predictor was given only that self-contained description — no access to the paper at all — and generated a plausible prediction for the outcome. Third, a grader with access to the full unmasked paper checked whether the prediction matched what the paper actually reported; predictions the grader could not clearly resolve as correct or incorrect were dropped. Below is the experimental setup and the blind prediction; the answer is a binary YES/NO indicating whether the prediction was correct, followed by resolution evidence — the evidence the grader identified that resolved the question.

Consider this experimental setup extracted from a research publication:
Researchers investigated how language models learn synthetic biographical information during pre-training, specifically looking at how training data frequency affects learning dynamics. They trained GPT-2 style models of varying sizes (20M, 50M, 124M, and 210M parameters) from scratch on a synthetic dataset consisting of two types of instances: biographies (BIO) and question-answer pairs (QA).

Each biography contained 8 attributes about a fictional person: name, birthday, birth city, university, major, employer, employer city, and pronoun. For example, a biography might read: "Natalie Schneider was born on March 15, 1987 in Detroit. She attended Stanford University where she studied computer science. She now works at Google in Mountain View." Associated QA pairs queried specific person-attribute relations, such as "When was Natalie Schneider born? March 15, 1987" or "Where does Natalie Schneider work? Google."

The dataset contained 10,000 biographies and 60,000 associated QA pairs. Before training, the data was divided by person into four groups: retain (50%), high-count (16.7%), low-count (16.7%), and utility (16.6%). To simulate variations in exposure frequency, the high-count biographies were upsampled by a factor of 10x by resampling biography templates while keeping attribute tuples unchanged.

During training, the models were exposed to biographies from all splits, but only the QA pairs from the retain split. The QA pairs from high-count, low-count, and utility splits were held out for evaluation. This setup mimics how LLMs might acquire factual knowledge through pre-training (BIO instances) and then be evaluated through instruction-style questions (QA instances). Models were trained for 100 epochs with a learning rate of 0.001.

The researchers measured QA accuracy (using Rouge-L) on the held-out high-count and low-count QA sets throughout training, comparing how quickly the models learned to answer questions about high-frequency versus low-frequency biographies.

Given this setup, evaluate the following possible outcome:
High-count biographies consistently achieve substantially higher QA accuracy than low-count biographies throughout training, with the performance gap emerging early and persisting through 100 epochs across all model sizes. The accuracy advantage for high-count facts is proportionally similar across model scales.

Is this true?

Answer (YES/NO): NO